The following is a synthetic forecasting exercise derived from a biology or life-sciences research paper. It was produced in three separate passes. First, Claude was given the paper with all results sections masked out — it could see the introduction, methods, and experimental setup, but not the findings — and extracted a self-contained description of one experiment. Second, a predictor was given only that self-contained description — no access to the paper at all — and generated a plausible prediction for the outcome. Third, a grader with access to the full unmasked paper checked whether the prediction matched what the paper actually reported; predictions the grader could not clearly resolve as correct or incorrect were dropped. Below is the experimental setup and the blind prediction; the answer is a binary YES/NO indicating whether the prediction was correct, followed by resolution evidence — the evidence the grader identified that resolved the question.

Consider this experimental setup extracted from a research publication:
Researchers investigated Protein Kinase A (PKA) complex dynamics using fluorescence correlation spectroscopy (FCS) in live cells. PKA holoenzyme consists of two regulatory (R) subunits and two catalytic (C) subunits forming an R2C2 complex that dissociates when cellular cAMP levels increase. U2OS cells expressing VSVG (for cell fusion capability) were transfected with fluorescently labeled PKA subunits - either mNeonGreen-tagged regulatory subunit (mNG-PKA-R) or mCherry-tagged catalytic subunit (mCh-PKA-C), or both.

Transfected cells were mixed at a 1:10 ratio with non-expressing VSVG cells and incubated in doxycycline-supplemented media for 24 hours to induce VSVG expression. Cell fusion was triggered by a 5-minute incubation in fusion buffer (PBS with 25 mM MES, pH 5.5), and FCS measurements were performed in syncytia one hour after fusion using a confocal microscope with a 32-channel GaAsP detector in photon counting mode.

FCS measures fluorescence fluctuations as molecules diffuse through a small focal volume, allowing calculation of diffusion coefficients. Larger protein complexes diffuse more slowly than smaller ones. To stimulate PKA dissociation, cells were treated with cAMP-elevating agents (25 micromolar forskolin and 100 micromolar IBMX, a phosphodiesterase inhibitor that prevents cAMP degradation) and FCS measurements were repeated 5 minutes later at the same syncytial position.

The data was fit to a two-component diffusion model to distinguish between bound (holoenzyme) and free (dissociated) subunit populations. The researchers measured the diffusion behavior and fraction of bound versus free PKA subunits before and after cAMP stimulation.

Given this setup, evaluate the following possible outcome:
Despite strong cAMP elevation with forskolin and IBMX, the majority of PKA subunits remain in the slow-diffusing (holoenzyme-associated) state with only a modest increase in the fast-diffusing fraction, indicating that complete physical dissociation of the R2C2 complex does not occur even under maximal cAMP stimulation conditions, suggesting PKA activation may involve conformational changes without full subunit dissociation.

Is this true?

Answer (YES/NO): NO